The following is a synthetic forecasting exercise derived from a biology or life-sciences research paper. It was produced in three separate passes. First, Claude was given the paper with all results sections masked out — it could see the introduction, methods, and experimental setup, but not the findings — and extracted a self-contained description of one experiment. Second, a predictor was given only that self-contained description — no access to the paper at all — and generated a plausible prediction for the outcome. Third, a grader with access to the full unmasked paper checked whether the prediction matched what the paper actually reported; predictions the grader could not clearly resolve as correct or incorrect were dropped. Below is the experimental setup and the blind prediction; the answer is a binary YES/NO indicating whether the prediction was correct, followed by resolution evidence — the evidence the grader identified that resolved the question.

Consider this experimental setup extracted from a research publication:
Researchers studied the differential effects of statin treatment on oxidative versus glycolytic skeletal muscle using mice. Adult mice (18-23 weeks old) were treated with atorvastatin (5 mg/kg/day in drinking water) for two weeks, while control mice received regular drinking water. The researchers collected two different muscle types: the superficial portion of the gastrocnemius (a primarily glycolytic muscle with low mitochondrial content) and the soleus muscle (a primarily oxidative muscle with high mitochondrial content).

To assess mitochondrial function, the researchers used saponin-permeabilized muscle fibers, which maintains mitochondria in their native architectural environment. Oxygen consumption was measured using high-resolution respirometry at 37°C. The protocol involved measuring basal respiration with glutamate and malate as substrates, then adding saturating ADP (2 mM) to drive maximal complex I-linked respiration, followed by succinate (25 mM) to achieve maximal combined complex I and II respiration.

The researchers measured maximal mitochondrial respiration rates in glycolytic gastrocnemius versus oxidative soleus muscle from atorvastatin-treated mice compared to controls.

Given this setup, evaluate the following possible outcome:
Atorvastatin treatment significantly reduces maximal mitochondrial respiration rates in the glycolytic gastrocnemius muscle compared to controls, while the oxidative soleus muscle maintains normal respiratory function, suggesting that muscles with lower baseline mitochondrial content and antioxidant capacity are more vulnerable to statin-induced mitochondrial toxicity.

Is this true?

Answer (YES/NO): YES